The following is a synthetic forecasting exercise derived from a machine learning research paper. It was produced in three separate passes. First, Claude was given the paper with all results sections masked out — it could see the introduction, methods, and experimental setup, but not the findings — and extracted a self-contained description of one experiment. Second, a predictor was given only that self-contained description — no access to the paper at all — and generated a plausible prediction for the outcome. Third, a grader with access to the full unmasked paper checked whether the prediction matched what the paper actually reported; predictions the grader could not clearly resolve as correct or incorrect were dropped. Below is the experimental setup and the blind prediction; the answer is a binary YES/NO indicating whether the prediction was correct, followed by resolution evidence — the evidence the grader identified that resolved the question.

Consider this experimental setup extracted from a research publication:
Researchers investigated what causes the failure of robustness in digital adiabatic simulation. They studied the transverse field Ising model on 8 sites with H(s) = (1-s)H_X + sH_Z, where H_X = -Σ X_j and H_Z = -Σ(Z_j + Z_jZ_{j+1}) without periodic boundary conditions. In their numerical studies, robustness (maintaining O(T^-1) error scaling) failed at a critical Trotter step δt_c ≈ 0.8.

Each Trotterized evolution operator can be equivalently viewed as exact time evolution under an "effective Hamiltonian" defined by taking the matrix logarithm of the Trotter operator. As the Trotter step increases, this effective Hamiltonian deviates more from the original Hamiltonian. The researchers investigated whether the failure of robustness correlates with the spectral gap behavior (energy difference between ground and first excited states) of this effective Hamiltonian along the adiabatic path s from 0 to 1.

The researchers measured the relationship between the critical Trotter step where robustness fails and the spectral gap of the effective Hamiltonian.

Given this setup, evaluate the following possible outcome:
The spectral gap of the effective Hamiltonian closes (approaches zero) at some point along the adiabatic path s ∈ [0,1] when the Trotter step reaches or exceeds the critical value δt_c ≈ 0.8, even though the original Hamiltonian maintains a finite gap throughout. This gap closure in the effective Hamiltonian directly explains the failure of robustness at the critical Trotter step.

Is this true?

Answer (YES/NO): YES